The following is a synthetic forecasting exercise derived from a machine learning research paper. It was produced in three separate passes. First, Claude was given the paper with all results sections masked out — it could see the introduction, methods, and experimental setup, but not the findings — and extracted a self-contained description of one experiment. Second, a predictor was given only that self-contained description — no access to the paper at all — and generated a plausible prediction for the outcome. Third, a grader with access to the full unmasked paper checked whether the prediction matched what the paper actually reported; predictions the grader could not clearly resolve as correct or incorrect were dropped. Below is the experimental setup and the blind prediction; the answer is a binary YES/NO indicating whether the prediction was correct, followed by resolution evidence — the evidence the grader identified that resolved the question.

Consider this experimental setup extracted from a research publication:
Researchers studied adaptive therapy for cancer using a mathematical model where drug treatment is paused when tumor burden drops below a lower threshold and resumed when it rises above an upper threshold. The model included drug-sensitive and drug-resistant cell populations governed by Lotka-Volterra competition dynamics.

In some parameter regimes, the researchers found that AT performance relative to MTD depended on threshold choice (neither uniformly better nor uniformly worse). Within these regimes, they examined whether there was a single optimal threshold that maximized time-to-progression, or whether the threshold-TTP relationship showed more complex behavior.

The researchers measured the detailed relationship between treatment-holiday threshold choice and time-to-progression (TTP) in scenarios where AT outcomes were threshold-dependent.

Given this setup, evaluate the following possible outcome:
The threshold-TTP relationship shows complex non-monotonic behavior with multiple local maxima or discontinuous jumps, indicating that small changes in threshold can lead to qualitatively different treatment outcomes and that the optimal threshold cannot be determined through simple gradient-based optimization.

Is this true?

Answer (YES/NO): YES